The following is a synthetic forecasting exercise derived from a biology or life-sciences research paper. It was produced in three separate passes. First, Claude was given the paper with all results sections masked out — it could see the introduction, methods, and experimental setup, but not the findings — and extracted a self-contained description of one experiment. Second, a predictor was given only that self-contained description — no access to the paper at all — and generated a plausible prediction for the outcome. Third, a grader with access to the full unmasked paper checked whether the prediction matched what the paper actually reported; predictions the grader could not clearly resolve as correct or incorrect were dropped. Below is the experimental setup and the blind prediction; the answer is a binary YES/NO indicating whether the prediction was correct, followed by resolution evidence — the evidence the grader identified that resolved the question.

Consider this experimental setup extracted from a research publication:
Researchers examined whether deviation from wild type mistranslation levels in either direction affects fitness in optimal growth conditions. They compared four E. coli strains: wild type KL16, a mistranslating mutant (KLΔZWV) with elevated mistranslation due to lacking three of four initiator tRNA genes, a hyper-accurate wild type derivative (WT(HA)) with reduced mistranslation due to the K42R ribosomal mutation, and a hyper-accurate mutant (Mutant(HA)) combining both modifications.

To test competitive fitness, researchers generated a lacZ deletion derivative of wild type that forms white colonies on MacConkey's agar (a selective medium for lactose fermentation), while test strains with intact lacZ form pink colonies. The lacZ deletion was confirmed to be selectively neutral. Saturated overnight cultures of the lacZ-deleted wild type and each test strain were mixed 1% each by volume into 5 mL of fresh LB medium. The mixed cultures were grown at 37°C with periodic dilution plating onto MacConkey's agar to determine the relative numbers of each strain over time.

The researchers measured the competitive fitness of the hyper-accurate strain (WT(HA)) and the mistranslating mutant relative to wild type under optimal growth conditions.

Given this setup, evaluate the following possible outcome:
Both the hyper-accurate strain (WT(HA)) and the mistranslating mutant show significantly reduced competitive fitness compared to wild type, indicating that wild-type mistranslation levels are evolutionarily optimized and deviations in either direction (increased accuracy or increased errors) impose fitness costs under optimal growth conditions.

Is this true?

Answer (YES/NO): YES